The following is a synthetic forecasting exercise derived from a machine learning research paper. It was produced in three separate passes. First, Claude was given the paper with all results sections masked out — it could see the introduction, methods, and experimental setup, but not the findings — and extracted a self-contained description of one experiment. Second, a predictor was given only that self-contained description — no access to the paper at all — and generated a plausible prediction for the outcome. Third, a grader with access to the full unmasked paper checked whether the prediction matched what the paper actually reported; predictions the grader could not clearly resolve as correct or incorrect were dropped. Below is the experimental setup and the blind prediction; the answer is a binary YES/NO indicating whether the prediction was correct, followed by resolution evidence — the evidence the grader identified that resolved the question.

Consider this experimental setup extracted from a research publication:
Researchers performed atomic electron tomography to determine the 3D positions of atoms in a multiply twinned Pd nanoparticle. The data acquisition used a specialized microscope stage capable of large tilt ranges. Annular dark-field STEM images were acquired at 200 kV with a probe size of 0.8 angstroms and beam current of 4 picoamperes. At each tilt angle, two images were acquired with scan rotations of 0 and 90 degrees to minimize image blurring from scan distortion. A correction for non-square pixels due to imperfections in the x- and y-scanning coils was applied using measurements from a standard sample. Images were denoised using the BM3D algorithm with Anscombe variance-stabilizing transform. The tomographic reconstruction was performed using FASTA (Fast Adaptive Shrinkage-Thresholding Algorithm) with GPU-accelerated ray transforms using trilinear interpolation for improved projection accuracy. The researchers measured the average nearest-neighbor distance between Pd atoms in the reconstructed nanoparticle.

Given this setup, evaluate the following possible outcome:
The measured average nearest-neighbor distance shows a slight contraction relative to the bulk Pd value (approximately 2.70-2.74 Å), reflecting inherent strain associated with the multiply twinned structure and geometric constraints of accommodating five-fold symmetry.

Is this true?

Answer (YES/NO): NO